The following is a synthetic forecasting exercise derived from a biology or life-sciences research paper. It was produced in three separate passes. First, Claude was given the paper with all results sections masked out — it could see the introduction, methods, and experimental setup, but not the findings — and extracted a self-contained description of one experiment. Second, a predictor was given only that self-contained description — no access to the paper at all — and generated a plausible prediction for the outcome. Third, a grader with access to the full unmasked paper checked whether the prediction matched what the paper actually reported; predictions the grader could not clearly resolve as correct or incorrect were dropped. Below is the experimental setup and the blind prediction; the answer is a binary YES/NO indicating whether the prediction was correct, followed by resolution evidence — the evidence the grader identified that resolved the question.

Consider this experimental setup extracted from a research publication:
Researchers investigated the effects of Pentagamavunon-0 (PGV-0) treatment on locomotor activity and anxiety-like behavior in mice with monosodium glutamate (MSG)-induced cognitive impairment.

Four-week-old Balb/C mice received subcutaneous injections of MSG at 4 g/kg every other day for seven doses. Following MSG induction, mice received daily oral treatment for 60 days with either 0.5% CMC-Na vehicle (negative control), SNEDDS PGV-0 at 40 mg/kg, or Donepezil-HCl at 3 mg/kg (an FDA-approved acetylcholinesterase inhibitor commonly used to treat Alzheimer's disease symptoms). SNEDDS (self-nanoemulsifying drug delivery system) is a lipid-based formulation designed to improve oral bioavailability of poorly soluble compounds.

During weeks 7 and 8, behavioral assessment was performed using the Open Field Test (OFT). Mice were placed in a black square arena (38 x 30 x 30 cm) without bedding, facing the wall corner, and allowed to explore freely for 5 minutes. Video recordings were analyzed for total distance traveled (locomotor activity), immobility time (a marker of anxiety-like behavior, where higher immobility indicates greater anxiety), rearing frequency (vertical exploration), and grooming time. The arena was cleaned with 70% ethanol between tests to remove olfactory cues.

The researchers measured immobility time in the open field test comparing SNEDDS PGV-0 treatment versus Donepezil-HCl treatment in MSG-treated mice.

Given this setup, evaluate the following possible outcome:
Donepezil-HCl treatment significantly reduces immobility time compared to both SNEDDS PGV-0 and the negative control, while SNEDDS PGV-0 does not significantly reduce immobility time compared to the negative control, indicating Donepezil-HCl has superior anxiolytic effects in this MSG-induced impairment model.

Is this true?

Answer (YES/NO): NO